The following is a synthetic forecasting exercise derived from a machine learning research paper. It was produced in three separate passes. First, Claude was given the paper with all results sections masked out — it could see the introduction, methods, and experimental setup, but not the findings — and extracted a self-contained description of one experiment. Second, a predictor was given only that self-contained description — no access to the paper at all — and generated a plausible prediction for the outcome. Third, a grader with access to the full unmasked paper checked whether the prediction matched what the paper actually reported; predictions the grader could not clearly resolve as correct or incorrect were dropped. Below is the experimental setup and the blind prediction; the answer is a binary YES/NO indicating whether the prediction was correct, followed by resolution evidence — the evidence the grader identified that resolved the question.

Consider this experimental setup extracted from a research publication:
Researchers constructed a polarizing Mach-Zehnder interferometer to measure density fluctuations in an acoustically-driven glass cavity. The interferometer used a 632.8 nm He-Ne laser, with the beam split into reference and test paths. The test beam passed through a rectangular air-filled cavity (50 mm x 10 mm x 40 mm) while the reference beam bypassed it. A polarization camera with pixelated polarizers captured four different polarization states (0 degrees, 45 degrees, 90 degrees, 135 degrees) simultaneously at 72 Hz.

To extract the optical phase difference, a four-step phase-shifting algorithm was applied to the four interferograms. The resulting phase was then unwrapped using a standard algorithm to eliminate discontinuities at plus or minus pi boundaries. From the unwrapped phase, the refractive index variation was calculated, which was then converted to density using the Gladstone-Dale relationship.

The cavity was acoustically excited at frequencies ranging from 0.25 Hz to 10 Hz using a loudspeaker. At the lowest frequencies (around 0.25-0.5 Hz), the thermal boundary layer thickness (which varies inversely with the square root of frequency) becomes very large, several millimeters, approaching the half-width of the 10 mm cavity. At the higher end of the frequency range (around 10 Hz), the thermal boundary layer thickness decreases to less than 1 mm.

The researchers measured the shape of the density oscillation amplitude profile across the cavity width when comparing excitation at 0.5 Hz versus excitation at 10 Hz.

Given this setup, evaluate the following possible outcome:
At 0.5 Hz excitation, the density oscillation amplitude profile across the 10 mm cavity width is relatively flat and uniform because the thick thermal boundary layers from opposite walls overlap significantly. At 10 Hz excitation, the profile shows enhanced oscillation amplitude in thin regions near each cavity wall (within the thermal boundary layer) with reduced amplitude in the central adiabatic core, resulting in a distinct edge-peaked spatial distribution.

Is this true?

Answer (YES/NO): NO